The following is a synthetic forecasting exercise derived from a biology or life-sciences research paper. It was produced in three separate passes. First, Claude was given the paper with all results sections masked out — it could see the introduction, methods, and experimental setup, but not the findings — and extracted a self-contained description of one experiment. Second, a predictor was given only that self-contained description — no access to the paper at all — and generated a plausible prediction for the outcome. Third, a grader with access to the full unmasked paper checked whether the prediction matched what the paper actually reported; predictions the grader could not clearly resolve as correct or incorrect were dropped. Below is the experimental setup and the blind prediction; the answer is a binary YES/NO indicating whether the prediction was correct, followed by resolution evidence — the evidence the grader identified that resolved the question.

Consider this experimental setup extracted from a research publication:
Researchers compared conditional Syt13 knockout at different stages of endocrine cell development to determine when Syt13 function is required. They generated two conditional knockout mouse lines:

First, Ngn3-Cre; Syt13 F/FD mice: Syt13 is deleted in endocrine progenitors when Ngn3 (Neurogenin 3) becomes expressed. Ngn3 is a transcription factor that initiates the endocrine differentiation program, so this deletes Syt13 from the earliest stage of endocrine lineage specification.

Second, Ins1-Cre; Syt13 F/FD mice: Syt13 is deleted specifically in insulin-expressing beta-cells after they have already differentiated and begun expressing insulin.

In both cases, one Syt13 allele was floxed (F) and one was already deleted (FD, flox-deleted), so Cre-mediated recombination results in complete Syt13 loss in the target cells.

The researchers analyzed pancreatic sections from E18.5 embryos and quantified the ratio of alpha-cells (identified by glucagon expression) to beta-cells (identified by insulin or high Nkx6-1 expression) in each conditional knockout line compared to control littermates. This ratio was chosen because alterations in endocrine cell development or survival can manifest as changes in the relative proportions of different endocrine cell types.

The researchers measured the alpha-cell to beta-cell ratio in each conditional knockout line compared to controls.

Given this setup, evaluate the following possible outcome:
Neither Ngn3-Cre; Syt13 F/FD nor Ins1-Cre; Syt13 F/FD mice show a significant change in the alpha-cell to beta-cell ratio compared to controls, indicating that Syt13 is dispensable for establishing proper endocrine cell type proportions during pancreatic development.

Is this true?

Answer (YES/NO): NO